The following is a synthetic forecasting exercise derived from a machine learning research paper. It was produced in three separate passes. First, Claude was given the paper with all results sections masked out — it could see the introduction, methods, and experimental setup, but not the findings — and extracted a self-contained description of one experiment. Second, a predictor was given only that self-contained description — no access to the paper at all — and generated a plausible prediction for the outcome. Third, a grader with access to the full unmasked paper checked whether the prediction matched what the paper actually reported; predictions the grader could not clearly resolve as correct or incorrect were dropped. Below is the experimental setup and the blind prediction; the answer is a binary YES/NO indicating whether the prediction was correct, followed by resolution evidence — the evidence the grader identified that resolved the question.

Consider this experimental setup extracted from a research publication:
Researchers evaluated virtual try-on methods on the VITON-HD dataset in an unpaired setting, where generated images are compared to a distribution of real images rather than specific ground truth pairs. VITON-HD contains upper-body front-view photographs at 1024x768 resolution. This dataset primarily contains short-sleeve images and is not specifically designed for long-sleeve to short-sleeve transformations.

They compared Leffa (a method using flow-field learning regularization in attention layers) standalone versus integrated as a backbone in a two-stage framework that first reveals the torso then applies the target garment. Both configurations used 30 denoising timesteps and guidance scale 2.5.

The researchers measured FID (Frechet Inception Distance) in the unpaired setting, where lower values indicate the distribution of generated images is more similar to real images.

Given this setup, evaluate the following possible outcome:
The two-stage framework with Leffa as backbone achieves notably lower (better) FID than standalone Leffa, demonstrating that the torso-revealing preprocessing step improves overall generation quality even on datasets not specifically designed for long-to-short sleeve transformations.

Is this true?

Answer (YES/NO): NO